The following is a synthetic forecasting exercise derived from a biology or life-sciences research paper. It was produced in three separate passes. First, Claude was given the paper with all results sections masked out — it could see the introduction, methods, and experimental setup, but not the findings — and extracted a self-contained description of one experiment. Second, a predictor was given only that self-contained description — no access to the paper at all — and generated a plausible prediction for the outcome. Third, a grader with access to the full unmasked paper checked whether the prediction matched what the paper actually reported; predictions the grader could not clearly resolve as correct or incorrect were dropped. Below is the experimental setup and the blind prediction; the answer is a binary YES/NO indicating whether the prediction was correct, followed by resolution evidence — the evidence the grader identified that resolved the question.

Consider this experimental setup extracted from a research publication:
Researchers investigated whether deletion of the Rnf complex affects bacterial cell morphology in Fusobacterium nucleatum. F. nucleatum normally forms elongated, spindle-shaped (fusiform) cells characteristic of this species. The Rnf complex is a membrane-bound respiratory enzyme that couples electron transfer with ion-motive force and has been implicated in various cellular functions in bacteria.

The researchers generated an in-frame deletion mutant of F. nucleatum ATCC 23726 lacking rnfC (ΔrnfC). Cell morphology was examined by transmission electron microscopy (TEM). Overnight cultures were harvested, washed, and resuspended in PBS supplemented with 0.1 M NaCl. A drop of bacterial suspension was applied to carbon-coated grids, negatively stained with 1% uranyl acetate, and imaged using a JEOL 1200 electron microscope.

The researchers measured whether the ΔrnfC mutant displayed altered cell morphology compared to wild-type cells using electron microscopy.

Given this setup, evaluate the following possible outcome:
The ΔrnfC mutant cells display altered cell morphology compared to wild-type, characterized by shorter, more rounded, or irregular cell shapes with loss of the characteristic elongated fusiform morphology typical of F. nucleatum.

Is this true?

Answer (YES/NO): YES